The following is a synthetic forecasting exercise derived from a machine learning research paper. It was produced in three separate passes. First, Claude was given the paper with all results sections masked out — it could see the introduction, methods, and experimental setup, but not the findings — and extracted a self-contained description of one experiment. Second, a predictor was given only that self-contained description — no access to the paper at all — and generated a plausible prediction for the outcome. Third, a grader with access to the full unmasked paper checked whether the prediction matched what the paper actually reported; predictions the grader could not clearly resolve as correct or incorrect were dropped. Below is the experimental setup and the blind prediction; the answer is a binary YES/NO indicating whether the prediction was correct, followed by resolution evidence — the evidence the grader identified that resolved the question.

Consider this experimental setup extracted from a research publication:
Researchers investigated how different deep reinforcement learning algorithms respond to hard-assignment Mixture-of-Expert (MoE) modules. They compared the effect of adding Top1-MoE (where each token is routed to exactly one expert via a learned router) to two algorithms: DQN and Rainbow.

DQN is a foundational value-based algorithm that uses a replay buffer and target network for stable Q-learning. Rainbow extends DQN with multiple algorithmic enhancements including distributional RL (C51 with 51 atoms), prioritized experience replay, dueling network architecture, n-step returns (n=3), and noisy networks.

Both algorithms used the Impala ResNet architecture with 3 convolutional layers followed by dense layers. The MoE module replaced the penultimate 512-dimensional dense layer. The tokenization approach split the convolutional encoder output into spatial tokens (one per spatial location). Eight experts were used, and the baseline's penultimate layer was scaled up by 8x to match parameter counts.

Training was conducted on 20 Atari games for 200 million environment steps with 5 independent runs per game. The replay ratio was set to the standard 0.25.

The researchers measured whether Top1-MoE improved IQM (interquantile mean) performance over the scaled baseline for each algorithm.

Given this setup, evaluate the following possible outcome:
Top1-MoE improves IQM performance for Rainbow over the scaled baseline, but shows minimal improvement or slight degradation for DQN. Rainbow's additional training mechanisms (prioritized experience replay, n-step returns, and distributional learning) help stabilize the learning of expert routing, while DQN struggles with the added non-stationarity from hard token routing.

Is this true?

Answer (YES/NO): YES